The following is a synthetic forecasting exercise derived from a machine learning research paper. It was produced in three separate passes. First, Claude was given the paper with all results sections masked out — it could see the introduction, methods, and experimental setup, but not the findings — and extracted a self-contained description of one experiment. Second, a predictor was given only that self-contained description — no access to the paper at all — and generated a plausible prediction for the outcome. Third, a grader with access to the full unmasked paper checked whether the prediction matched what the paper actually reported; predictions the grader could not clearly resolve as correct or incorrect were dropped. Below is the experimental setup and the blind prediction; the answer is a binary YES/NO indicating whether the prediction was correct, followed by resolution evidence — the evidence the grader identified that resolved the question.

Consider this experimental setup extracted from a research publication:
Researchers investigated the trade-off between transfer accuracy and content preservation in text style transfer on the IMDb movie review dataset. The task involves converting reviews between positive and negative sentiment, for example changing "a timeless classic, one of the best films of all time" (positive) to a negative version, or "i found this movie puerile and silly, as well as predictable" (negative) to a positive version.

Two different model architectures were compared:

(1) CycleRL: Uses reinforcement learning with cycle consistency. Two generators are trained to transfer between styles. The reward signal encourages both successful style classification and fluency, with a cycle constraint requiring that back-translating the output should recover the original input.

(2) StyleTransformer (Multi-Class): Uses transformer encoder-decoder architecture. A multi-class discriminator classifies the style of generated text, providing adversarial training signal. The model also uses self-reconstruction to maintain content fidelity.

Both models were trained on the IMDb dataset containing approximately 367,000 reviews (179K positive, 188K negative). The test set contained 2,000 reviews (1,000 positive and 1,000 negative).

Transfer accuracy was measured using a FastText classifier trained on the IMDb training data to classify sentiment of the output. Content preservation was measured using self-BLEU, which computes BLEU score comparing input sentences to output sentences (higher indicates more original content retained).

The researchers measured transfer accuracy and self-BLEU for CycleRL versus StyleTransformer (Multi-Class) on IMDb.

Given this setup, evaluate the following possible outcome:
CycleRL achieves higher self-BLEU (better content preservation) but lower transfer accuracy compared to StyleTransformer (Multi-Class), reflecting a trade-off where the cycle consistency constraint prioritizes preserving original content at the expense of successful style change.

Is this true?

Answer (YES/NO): NO